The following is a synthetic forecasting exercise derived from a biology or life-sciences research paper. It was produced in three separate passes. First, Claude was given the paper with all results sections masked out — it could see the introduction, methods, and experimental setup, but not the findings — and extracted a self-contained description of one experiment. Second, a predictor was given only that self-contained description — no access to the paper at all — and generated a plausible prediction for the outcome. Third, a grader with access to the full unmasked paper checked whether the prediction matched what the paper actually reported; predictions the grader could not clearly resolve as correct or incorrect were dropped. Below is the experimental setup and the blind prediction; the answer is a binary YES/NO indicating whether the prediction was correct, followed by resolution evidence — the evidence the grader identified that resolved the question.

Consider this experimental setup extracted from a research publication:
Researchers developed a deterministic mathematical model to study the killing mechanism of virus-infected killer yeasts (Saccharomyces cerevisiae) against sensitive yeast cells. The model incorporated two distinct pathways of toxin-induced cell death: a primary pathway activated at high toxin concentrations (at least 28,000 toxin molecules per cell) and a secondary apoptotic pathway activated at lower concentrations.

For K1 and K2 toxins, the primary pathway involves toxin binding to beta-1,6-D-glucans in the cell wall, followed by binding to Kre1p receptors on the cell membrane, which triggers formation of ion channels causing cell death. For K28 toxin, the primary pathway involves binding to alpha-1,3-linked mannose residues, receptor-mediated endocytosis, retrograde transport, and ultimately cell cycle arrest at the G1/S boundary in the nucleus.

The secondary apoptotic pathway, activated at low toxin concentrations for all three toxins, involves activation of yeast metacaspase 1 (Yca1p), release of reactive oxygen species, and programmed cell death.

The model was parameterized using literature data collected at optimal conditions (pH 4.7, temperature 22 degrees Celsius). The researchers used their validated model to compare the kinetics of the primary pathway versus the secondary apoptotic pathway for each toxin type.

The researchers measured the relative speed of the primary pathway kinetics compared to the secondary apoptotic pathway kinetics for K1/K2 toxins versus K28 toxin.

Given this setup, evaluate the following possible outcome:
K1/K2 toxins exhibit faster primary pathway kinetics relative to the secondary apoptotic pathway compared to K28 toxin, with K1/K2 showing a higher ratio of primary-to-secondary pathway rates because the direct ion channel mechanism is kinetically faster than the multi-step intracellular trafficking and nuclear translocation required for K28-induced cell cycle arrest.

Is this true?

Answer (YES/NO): YES